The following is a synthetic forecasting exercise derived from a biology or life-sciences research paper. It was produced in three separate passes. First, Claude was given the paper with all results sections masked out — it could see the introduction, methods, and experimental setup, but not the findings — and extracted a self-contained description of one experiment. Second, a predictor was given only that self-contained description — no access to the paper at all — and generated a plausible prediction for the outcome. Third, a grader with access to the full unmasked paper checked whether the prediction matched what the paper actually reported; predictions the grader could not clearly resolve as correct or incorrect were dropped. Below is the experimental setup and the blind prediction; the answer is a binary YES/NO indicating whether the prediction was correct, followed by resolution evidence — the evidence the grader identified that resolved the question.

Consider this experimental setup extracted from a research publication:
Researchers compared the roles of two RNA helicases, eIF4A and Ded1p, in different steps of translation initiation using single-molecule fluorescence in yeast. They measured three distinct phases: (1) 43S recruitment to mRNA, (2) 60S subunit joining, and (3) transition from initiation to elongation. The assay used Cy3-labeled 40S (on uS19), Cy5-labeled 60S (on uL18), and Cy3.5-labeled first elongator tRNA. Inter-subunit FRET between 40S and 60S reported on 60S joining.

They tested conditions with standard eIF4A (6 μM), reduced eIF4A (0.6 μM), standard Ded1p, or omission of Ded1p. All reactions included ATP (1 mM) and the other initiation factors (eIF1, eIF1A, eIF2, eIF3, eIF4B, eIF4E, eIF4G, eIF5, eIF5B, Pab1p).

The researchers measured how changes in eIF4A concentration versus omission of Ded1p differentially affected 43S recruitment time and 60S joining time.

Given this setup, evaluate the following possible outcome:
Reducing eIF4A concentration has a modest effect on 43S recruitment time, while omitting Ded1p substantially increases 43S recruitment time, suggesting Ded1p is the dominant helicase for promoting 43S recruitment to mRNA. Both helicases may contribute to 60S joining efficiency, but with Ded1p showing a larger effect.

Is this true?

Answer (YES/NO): NO